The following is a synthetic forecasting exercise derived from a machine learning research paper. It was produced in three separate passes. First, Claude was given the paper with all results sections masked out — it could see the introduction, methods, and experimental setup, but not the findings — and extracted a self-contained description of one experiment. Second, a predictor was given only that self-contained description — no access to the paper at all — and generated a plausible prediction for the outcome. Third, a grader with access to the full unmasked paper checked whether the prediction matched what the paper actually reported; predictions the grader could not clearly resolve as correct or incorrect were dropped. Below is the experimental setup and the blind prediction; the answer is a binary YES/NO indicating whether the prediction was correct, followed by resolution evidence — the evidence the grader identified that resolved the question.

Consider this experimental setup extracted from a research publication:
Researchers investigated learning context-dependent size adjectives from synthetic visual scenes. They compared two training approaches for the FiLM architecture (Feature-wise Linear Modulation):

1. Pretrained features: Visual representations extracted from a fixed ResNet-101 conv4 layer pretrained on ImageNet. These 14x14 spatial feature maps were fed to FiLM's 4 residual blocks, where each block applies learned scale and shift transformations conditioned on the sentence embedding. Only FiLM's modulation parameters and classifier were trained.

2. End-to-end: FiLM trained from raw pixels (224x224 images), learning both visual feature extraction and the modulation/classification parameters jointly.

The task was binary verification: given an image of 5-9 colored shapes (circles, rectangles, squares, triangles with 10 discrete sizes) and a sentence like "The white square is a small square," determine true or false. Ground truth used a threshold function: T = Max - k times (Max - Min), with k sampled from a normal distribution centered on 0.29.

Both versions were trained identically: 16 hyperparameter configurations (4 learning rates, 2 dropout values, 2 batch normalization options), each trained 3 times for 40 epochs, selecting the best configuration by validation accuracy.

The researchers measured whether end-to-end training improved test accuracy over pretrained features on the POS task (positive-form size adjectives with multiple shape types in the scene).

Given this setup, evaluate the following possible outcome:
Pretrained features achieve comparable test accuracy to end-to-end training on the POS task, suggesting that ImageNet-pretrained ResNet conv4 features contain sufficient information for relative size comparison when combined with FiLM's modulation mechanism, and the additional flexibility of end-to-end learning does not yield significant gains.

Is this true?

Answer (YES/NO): YES